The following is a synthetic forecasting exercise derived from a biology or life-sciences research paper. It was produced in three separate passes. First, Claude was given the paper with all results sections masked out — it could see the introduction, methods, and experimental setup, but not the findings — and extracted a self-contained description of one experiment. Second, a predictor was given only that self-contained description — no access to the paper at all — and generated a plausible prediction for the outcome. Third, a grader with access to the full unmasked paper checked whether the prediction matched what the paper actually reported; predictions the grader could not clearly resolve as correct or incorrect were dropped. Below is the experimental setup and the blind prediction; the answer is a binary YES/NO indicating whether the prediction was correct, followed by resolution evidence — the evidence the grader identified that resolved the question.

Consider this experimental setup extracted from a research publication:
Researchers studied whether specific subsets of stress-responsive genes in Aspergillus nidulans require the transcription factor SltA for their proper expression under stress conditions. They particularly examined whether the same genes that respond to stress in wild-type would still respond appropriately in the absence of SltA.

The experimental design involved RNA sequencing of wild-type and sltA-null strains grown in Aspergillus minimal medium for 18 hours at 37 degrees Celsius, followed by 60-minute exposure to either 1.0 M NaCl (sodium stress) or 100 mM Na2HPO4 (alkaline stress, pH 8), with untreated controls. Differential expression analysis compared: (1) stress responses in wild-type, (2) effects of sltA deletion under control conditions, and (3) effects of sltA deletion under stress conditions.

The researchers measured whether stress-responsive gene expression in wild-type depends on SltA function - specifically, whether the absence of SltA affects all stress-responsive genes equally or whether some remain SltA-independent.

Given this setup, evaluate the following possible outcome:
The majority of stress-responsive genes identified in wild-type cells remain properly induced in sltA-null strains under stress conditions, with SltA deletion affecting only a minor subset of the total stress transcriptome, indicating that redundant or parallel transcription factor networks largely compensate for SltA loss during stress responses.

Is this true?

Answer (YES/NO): NO